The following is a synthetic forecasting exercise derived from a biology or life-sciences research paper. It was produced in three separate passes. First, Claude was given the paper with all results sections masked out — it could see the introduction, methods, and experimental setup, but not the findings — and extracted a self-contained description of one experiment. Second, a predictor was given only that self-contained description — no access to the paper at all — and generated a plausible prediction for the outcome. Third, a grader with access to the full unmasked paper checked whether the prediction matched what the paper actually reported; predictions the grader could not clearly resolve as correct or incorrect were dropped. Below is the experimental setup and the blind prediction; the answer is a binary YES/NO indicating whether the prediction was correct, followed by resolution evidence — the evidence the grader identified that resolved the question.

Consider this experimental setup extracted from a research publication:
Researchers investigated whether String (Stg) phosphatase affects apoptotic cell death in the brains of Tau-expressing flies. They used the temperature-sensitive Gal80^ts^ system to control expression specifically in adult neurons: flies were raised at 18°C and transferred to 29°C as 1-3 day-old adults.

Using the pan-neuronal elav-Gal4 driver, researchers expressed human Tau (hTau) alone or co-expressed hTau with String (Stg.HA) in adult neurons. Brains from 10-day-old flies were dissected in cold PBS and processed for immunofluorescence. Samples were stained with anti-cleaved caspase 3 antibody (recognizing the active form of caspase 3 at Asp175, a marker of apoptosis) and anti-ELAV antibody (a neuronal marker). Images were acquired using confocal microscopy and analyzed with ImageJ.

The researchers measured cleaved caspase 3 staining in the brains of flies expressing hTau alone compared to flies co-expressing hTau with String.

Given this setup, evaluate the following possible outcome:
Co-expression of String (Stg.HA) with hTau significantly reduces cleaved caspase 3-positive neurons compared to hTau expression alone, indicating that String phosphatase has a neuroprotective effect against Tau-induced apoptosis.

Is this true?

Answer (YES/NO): YES